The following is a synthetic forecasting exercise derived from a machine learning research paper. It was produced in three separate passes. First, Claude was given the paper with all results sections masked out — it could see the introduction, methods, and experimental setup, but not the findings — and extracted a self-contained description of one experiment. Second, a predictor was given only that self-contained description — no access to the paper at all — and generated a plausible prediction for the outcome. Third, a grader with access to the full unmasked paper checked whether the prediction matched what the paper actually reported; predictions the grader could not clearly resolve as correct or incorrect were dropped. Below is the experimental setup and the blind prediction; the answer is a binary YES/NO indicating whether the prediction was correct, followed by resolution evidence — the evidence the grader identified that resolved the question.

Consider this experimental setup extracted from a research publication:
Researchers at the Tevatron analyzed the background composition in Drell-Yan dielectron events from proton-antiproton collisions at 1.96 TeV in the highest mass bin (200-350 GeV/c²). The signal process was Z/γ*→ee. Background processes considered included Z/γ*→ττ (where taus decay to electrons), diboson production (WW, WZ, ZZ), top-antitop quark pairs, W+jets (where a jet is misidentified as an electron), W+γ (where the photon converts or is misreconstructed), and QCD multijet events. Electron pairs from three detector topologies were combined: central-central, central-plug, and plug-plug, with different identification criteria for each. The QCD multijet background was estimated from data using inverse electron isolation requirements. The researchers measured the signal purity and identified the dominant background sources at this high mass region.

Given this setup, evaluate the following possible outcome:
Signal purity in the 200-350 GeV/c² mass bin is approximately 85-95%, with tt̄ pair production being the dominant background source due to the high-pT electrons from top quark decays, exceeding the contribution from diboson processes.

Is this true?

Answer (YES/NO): NO